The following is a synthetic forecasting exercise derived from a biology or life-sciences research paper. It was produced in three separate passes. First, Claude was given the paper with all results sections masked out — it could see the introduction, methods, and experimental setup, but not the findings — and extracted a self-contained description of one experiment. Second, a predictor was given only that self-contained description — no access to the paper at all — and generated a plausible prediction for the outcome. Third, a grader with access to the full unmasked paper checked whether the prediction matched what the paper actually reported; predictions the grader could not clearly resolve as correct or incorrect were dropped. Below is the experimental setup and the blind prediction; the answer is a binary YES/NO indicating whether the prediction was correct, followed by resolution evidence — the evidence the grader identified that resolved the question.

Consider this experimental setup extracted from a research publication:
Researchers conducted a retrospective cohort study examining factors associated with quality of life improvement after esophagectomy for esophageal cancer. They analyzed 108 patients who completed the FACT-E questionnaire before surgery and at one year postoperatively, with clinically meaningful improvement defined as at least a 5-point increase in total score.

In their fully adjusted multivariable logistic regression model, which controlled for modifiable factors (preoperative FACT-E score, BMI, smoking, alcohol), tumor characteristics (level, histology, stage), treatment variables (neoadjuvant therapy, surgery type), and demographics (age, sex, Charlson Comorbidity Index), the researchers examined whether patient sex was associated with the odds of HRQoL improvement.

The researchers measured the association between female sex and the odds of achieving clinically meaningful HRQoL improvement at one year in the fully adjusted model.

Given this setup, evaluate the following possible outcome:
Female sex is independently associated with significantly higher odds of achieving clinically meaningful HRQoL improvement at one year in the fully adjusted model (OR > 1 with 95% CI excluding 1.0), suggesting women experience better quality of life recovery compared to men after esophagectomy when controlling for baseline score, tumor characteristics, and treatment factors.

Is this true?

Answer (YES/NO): NO